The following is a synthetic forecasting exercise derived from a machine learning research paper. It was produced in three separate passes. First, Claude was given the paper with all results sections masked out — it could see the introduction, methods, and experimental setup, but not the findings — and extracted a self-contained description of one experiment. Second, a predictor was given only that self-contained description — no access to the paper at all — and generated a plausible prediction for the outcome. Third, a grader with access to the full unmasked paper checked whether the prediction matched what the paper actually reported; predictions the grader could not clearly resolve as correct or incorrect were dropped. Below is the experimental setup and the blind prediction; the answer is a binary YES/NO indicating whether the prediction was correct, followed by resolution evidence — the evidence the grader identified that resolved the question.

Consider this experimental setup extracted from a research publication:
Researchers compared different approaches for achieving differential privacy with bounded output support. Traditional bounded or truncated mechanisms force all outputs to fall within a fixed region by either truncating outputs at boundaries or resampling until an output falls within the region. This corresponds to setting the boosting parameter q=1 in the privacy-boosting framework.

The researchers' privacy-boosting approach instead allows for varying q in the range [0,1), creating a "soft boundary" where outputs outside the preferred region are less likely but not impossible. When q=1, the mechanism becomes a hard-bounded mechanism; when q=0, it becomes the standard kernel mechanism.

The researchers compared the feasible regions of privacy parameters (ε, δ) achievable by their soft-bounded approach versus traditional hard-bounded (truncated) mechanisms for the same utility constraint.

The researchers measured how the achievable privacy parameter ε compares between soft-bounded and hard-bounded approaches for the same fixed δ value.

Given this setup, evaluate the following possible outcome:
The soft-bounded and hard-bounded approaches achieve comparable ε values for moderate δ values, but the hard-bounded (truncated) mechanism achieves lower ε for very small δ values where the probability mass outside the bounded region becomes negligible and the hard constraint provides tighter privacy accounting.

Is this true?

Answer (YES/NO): NO